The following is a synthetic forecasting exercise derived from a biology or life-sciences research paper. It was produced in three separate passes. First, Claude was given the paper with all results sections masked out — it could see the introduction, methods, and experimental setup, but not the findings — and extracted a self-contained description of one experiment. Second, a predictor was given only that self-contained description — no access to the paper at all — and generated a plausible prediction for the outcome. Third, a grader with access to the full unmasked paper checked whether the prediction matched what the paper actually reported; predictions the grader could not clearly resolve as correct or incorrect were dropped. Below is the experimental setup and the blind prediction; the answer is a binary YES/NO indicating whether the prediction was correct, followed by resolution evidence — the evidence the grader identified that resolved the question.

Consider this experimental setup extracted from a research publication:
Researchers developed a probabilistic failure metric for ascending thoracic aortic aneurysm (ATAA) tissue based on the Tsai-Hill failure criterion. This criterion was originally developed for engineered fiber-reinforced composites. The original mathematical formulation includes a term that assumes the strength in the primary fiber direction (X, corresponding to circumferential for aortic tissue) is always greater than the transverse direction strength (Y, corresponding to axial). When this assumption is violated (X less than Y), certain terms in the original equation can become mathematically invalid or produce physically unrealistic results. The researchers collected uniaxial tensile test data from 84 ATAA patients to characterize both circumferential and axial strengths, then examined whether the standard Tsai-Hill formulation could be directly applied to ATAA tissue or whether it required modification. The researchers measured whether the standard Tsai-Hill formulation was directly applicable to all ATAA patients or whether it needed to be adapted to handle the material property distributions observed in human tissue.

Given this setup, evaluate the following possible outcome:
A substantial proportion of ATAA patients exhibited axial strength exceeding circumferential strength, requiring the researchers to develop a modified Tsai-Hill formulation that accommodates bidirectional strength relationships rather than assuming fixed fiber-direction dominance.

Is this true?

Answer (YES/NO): NO